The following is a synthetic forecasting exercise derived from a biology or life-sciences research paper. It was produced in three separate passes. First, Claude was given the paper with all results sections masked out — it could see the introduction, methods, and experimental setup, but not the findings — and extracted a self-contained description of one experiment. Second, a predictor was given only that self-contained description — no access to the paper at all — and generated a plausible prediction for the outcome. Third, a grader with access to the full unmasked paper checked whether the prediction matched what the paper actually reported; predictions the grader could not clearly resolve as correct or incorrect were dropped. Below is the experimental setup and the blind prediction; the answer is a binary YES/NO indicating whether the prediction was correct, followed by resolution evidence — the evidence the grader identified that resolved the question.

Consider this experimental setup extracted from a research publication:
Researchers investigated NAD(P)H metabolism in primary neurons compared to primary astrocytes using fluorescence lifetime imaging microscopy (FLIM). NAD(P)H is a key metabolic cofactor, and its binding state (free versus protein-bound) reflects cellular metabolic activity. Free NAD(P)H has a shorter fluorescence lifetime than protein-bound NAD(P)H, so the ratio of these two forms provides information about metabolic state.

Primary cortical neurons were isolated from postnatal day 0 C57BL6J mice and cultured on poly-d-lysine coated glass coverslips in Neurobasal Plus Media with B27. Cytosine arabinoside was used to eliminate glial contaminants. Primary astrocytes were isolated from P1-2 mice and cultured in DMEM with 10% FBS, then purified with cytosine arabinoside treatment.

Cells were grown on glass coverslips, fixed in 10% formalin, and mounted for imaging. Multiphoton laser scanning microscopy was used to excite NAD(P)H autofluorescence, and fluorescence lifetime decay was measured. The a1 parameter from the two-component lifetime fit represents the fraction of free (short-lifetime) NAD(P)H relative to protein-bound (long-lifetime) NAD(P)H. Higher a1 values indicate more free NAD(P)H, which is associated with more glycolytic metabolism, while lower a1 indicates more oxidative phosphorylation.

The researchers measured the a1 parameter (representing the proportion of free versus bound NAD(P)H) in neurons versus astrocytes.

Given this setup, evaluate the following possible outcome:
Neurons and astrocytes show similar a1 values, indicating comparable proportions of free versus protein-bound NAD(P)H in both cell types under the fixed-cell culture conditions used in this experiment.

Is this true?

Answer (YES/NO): NO